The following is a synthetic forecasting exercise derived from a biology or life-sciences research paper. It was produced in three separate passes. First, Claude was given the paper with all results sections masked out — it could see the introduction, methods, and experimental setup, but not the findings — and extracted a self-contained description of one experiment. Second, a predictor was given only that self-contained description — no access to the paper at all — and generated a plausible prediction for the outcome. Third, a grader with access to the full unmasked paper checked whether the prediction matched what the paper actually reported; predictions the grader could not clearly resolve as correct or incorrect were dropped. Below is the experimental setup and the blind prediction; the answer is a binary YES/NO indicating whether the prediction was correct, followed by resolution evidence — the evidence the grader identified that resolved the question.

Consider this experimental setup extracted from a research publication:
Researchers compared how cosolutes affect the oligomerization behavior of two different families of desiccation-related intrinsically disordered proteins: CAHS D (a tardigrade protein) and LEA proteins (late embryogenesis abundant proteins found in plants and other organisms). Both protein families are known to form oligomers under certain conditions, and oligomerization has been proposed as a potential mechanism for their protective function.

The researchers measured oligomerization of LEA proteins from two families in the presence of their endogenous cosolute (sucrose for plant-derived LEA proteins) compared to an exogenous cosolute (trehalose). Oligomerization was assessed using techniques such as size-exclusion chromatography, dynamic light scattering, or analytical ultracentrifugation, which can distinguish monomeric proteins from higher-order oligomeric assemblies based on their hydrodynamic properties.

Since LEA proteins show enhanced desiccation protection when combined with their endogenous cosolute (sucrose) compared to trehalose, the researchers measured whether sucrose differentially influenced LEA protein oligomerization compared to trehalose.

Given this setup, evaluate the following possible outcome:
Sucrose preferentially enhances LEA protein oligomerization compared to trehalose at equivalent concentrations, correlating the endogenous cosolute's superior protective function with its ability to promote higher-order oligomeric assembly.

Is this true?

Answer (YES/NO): NO